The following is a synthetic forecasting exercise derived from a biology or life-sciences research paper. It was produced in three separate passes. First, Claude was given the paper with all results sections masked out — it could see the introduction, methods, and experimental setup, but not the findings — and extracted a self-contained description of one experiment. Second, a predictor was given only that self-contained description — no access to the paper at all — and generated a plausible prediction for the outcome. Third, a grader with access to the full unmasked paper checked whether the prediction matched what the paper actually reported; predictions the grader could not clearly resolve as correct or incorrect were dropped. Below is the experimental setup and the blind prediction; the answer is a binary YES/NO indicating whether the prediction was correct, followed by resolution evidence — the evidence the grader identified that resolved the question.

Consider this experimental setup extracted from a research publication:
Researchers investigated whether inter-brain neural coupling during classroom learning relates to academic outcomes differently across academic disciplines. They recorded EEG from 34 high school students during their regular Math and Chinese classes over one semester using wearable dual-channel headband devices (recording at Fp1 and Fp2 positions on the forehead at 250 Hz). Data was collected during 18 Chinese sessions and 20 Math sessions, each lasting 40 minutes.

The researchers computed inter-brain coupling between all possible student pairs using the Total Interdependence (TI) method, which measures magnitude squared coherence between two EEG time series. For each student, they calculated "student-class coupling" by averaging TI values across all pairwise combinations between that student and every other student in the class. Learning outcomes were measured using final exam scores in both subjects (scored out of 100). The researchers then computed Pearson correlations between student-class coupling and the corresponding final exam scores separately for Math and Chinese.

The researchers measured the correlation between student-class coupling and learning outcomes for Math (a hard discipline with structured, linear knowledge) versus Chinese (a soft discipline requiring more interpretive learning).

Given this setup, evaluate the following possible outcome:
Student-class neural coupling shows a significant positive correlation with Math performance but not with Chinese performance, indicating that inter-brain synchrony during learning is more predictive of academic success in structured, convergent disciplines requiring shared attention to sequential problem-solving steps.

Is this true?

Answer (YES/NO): YES